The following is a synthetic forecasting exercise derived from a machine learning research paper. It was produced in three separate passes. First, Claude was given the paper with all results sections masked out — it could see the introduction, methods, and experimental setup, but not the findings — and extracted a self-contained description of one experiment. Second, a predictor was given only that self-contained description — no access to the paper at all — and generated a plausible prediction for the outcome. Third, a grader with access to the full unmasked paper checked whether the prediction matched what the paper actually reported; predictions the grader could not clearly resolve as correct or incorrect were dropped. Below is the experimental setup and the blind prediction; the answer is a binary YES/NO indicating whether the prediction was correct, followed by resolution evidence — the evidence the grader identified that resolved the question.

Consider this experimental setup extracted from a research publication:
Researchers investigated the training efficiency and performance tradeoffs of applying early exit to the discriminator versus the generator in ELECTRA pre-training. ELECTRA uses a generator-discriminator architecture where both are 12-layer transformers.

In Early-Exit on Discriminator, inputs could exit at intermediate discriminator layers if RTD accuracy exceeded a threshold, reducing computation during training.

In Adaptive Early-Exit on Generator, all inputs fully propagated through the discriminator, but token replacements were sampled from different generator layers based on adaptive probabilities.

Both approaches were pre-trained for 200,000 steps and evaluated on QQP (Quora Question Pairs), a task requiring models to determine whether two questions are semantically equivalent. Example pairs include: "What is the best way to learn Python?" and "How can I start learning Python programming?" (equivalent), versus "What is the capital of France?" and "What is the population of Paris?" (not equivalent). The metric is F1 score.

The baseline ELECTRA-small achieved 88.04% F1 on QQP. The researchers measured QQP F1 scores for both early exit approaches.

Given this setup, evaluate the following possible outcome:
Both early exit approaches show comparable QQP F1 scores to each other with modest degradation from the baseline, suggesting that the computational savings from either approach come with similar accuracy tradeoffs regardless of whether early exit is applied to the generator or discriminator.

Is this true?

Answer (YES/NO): NO